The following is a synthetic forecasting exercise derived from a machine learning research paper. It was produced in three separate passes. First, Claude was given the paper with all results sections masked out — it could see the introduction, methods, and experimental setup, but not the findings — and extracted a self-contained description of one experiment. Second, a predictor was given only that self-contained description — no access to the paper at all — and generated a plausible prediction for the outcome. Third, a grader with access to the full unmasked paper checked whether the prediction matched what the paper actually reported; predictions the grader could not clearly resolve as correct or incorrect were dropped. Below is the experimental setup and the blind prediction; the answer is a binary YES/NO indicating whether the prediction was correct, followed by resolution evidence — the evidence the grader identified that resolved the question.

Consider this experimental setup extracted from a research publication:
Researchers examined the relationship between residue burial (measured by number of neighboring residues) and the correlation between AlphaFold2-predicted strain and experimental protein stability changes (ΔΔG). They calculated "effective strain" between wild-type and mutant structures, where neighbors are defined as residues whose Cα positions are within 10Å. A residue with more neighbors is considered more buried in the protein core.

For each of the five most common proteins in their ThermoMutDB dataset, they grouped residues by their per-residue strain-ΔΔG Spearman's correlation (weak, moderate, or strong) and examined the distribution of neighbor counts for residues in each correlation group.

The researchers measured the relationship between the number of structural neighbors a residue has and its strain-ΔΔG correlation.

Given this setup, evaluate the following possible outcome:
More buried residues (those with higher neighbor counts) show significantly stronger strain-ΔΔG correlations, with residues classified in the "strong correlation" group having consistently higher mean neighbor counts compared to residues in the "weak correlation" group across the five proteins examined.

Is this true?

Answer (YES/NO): YES